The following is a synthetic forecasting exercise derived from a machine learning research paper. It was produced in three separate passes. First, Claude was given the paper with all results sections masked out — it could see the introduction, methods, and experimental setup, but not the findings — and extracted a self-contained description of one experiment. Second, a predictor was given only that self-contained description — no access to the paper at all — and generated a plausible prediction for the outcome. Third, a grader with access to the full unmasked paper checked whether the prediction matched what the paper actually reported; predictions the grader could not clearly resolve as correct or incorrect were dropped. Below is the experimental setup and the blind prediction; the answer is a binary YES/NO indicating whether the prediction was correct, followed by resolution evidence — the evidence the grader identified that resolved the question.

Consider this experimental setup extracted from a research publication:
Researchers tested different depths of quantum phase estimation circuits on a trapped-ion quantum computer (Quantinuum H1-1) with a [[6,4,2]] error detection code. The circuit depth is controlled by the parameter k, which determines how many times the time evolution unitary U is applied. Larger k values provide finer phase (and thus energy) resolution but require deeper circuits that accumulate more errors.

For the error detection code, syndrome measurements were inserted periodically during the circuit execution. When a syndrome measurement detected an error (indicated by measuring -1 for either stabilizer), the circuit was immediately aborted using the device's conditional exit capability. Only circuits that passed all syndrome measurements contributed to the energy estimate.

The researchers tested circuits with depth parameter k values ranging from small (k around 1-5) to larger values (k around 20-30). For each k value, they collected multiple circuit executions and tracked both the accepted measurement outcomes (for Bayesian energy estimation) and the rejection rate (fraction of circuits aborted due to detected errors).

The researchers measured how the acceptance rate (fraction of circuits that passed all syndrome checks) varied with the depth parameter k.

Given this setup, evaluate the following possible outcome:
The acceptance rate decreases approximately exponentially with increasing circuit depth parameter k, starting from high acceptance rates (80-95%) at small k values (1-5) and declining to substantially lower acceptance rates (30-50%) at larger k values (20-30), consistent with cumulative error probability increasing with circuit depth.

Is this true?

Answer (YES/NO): NO